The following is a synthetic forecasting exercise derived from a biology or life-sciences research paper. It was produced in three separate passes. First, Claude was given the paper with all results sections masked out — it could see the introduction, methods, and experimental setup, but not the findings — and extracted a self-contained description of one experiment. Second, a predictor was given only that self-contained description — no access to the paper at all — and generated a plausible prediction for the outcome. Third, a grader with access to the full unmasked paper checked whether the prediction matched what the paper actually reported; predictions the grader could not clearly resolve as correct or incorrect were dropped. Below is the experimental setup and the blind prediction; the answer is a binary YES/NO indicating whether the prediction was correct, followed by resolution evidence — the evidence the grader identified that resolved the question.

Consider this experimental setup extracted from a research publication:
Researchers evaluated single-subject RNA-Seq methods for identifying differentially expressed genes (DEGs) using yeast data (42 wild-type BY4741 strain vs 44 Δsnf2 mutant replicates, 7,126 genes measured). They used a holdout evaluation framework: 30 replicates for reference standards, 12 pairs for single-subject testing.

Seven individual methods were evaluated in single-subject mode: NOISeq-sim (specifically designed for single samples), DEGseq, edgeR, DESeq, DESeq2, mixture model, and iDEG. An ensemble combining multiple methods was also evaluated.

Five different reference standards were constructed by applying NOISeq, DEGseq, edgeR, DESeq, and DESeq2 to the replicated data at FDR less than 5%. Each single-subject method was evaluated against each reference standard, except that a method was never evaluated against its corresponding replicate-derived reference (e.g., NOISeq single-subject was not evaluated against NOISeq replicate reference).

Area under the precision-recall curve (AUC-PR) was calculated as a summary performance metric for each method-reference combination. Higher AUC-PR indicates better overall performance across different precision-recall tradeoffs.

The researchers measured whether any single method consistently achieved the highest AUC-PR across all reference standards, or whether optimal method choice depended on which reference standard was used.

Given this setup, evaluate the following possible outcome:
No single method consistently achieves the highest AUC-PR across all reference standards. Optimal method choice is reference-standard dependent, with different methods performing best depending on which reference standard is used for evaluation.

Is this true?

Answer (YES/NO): YES